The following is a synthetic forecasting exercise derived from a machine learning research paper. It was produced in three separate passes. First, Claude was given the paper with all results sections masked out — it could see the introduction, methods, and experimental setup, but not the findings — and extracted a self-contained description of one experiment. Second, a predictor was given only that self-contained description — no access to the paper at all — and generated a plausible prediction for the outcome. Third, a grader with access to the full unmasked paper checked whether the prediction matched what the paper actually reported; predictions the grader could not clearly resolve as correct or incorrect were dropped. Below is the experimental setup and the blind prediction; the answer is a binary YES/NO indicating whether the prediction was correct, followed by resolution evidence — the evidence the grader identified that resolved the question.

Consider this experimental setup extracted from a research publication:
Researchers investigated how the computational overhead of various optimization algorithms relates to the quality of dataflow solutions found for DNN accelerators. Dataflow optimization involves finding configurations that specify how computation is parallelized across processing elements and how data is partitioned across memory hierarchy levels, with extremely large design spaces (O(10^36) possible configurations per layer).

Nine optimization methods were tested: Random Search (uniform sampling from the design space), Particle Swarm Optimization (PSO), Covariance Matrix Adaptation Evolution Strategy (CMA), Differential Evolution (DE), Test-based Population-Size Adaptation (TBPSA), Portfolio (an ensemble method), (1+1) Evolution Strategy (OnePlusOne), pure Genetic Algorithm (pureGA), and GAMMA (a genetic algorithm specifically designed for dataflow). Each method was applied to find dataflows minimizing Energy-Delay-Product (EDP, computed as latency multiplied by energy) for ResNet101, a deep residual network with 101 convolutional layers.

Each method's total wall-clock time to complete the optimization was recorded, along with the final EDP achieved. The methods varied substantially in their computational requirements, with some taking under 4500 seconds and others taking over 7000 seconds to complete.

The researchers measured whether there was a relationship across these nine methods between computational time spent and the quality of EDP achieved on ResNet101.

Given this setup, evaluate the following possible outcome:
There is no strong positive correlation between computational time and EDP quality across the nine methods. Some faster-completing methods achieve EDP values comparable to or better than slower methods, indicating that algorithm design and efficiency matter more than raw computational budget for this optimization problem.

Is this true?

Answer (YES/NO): YES